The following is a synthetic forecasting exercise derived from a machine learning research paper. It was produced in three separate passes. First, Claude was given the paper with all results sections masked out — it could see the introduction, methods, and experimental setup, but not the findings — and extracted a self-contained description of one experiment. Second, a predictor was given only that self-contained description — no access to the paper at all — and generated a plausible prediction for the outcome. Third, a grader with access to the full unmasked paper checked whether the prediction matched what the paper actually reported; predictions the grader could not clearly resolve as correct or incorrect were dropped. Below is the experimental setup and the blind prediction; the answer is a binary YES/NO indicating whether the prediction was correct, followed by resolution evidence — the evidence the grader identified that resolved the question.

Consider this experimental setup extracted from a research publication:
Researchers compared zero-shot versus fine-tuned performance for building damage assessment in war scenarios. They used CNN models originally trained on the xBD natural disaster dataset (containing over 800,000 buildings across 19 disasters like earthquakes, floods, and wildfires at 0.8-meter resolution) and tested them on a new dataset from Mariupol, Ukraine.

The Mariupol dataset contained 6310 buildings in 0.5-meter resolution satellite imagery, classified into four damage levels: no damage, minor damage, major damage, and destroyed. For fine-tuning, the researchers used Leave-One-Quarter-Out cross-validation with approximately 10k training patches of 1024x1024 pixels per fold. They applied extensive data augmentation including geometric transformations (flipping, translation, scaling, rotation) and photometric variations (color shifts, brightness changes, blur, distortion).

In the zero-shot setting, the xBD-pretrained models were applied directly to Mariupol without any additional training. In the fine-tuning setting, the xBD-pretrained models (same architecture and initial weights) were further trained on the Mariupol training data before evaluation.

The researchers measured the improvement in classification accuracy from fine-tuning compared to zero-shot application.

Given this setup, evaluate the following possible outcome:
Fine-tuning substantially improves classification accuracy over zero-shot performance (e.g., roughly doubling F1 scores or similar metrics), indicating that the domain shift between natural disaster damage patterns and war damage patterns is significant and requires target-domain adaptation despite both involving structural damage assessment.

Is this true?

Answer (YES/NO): NO